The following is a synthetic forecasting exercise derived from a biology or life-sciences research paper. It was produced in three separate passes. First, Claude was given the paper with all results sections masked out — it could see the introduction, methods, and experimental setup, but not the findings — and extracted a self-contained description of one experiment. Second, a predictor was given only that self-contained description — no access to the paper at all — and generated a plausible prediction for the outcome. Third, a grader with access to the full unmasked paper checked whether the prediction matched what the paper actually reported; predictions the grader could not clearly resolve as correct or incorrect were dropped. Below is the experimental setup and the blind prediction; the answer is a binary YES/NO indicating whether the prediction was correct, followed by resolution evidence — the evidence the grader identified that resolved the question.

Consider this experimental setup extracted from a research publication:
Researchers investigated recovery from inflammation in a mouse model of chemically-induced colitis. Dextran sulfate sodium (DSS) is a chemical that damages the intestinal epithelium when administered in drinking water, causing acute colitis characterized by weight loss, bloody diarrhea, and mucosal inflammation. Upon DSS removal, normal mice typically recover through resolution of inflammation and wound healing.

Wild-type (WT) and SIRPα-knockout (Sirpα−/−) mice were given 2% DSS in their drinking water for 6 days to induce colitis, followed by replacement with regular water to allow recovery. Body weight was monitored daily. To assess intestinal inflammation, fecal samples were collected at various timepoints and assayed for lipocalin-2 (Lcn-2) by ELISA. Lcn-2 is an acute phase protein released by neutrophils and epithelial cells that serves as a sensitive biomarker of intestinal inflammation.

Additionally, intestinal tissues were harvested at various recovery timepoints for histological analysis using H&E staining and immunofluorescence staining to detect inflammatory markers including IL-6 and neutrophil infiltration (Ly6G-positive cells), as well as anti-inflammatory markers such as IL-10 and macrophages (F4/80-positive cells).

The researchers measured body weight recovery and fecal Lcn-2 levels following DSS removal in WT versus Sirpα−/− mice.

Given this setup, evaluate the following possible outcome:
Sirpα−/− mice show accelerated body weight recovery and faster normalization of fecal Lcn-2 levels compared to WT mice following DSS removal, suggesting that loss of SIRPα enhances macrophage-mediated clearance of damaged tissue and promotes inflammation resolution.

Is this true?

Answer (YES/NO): NO